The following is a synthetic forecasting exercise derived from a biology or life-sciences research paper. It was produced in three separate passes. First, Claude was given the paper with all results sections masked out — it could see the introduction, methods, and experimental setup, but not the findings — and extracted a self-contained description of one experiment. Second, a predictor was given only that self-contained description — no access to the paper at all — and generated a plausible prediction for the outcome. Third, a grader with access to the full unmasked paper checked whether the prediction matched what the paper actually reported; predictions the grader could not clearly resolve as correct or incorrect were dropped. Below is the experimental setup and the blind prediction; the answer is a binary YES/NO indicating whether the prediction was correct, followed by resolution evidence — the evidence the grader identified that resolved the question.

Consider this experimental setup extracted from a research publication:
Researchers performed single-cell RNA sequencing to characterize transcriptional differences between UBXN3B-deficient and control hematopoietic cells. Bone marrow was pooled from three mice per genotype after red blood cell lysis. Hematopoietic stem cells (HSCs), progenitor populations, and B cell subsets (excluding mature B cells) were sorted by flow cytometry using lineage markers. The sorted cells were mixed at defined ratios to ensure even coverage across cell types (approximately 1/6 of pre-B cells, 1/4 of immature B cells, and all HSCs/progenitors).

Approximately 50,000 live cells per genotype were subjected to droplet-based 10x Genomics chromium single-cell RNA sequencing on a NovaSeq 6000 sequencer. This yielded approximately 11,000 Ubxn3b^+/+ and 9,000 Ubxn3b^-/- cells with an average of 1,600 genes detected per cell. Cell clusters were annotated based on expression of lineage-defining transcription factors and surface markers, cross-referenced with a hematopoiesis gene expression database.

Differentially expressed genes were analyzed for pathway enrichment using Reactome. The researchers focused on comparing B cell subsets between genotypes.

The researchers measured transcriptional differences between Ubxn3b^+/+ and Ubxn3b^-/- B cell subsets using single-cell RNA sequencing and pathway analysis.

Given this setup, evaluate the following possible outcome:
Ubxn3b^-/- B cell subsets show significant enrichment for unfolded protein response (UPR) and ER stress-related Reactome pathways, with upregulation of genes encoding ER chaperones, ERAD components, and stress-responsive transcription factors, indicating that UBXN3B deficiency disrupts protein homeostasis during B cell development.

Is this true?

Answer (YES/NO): NO